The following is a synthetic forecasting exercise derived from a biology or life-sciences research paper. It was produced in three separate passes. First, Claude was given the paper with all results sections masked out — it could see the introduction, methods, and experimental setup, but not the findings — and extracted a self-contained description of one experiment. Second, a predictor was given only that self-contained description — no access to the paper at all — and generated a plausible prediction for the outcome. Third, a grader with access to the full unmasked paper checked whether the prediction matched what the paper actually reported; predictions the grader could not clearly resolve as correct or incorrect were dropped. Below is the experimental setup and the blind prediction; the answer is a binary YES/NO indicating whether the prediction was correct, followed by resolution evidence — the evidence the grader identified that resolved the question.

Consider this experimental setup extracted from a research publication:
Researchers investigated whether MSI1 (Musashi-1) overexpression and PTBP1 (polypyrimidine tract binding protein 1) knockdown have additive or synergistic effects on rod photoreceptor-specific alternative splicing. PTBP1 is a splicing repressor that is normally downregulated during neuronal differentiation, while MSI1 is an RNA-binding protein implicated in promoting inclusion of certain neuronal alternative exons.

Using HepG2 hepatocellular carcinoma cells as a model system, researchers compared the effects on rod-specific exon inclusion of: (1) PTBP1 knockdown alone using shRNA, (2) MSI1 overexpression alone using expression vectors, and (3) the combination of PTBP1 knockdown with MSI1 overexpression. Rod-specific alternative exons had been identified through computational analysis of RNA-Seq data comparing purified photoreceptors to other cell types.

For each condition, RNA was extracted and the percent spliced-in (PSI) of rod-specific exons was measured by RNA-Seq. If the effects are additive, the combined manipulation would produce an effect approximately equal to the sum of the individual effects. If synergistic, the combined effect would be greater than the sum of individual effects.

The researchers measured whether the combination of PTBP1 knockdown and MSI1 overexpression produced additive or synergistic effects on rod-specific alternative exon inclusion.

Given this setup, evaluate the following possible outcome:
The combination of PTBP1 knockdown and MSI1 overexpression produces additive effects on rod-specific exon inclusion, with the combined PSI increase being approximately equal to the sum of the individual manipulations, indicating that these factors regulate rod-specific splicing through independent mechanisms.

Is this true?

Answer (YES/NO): NO